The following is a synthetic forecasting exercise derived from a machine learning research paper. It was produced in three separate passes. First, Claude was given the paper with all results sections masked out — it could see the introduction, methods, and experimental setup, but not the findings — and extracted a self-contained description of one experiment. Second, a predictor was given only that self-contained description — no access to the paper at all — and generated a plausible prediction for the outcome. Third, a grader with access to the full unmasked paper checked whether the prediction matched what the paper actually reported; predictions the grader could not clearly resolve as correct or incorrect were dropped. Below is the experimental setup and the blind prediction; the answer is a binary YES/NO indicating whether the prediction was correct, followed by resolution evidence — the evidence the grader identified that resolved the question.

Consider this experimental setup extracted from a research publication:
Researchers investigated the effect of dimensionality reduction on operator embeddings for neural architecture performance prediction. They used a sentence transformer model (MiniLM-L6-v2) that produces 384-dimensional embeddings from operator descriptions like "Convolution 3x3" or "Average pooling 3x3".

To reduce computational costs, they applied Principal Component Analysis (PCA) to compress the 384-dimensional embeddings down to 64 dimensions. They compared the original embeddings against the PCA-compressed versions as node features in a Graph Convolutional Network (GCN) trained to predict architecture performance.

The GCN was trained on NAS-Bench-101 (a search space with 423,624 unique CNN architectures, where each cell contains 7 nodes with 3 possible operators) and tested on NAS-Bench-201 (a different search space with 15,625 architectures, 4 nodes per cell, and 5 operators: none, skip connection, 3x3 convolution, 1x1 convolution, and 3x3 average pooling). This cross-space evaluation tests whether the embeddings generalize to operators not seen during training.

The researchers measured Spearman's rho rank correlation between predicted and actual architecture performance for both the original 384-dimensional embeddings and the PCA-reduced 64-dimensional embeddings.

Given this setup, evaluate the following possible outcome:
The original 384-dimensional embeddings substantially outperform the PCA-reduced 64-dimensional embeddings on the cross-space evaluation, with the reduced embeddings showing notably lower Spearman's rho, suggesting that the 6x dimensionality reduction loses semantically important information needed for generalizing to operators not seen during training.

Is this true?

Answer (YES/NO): YES